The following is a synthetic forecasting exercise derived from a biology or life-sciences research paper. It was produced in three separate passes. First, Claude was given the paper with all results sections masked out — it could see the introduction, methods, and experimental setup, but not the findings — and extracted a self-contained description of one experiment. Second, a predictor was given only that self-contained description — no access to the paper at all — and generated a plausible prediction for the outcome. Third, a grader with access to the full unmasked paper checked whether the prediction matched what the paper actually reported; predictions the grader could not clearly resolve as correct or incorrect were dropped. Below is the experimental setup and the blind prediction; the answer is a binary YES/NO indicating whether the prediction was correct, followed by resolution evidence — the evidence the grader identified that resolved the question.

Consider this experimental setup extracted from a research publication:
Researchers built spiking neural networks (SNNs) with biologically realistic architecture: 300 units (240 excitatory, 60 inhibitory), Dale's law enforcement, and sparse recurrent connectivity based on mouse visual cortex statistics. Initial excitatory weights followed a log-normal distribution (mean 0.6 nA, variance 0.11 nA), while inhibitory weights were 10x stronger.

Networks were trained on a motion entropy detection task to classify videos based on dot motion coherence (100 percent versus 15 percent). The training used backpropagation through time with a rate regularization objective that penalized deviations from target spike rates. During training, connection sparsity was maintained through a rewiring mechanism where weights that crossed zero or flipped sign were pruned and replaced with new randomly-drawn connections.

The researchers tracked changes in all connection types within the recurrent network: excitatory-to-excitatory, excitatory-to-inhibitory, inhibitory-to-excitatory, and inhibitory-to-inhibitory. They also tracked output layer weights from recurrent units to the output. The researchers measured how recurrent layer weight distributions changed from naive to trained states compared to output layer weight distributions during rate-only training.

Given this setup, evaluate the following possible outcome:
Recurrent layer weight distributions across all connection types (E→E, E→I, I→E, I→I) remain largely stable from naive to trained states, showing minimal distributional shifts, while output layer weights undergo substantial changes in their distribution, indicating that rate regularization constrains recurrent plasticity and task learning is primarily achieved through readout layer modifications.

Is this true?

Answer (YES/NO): NO